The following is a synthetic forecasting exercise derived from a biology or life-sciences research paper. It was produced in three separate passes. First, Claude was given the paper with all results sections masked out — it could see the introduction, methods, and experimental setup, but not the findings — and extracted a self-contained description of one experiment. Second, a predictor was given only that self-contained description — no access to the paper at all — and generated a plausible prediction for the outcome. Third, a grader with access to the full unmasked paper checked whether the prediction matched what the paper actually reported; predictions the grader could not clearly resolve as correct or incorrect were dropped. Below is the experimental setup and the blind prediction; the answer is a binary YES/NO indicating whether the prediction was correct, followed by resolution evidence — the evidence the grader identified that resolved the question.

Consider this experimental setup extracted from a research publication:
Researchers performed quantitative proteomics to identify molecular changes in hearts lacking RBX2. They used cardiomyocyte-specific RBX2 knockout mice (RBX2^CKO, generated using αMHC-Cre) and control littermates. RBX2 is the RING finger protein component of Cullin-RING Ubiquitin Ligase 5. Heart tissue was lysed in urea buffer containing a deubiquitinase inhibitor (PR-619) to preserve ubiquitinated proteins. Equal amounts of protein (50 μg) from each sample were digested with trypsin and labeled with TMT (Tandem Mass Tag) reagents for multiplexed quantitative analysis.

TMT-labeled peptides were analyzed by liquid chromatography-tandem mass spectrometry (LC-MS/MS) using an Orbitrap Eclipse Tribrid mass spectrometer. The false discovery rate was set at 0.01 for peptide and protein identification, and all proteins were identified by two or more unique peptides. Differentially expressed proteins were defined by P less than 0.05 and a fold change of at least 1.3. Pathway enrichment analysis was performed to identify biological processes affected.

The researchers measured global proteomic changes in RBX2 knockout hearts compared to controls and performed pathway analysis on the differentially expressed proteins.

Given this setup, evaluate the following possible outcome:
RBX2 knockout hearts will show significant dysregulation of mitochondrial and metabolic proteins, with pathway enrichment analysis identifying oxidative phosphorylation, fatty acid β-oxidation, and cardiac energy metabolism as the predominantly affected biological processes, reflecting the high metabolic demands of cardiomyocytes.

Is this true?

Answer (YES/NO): NO